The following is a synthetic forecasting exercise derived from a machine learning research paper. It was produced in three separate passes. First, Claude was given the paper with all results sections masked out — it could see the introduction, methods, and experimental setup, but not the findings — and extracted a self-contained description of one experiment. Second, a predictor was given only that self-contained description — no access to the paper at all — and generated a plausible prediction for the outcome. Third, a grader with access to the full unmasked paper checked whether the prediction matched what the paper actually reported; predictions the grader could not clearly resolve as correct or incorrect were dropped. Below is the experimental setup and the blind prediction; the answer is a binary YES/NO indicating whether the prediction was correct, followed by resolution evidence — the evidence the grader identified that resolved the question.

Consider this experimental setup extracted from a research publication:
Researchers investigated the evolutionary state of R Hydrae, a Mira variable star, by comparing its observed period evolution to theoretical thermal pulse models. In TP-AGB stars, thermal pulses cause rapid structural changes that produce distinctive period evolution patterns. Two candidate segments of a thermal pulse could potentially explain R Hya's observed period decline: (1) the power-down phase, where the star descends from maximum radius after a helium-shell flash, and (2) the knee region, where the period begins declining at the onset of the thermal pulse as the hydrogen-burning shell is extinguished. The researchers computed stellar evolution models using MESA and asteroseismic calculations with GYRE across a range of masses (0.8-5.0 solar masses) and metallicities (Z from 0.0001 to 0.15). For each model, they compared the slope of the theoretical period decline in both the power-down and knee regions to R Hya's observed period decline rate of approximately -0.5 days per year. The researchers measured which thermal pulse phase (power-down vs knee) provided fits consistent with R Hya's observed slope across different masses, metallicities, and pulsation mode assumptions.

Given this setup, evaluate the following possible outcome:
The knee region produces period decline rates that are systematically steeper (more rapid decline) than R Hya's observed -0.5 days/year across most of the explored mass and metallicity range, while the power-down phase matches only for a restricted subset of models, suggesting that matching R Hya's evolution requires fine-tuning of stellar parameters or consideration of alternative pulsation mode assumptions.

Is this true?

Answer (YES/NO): NO